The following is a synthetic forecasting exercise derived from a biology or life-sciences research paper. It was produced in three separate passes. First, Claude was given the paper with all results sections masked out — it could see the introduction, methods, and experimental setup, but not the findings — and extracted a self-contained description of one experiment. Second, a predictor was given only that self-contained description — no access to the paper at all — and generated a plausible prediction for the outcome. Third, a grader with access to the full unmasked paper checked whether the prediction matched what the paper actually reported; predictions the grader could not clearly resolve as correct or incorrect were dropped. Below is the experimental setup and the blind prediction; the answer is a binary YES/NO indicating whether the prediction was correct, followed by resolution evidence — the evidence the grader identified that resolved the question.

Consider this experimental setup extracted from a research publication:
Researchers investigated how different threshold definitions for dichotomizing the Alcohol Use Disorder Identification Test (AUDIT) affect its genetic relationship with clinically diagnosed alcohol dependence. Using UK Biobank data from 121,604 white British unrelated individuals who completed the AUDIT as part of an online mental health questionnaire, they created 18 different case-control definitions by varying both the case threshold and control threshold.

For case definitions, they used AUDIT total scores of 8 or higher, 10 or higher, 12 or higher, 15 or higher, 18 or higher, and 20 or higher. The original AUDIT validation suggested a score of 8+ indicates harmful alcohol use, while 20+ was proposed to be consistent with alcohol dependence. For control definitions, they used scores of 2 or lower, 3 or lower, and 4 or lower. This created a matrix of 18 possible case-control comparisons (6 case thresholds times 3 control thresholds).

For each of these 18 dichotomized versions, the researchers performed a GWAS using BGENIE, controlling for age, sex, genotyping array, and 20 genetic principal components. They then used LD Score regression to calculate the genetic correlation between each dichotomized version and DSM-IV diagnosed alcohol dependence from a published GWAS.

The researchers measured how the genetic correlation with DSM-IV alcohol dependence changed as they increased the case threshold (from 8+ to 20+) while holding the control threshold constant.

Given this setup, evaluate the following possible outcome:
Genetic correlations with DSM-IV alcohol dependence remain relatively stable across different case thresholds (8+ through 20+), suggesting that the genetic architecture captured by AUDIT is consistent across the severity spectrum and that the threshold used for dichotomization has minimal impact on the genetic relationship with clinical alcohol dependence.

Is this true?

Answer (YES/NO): NO